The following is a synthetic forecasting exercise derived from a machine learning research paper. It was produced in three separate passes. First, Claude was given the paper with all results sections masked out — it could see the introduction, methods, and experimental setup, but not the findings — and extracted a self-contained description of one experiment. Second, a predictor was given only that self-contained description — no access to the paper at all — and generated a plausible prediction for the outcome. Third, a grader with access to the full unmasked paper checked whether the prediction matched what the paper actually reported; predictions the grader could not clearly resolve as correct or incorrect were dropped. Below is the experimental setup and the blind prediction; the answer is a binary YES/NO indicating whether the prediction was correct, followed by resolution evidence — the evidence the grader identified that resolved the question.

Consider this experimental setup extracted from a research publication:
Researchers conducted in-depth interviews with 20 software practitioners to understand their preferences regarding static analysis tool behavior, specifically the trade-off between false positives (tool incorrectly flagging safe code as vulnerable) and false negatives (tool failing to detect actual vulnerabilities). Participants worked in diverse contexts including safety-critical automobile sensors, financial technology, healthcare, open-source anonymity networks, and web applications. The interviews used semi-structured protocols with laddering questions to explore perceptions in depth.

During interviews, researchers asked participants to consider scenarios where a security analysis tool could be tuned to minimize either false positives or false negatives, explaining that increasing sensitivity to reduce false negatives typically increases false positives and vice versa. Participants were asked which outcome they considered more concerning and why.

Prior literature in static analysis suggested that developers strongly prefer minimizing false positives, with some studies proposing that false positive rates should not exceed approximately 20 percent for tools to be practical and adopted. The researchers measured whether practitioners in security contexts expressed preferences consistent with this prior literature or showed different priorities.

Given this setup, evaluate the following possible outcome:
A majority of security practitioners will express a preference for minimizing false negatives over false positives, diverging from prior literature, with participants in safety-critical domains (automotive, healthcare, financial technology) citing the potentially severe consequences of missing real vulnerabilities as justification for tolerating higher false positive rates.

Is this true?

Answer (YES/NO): YES